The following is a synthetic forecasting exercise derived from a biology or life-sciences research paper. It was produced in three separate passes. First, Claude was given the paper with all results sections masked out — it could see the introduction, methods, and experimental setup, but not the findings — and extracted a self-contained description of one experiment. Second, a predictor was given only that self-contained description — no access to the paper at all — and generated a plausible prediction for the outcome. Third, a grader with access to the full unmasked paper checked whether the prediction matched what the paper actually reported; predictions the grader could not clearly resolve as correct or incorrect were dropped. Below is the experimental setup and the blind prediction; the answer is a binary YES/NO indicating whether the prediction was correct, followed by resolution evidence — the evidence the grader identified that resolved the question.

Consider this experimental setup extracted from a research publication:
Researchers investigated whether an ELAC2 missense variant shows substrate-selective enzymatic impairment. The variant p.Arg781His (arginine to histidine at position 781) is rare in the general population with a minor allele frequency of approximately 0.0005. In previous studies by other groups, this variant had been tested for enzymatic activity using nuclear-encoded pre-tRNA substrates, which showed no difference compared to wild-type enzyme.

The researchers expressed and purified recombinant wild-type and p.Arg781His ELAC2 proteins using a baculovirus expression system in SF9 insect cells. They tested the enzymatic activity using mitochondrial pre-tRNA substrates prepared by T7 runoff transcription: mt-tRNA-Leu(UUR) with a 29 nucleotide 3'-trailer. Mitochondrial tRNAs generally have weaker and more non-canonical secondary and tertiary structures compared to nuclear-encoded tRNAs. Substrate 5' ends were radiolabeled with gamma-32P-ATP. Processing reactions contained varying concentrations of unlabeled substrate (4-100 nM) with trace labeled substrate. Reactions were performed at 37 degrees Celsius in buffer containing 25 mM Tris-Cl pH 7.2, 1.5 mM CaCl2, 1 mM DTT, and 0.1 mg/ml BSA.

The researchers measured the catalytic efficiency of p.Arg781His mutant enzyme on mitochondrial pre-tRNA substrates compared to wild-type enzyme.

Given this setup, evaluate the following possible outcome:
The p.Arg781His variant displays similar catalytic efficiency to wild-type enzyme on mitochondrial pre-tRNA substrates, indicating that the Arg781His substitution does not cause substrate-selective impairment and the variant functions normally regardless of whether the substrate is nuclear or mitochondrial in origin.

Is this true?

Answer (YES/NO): NO